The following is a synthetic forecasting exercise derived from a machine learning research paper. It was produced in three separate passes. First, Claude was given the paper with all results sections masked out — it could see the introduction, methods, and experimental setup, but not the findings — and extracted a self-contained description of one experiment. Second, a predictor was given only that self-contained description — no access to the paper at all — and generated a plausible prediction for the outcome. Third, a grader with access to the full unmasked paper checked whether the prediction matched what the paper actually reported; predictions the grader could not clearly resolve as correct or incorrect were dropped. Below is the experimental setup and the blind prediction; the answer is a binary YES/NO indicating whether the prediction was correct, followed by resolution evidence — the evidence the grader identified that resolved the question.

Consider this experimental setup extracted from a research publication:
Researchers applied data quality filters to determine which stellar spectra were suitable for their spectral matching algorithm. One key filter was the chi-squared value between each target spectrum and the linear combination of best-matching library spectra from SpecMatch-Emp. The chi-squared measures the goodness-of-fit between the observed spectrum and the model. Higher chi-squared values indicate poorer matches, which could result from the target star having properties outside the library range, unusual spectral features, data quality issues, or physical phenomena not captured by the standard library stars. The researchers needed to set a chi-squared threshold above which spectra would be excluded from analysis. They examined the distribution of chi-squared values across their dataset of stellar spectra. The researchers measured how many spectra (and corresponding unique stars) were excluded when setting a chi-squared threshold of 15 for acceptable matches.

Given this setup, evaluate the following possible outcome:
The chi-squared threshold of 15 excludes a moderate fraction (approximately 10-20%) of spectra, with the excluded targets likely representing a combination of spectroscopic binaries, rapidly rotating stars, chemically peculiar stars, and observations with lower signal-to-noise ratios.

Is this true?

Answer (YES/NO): NO